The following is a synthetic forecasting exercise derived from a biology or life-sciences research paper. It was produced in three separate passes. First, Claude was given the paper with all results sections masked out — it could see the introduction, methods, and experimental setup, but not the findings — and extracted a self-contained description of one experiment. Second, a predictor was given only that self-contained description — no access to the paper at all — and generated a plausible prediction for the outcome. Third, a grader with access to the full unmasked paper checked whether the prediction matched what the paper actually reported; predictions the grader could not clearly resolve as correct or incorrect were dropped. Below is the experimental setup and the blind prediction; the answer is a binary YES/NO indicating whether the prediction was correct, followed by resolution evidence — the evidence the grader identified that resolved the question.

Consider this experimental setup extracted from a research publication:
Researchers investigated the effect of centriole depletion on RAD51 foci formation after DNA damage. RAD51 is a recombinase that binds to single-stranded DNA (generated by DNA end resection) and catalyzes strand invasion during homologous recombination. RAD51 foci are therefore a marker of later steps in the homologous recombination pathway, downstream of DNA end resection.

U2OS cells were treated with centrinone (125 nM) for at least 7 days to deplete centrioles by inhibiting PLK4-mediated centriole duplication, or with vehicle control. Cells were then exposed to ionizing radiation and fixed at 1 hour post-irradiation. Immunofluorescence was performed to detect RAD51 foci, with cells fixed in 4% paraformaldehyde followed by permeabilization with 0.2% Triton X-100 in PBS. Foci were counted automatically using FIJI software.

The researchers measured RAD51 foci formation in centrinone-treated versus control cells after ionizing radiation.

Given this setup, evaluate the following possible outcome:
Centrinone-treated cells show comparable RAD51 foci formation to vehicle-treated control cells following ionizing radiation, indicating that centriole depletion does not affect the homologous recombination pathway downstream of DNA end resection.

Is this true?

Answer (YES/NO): NO